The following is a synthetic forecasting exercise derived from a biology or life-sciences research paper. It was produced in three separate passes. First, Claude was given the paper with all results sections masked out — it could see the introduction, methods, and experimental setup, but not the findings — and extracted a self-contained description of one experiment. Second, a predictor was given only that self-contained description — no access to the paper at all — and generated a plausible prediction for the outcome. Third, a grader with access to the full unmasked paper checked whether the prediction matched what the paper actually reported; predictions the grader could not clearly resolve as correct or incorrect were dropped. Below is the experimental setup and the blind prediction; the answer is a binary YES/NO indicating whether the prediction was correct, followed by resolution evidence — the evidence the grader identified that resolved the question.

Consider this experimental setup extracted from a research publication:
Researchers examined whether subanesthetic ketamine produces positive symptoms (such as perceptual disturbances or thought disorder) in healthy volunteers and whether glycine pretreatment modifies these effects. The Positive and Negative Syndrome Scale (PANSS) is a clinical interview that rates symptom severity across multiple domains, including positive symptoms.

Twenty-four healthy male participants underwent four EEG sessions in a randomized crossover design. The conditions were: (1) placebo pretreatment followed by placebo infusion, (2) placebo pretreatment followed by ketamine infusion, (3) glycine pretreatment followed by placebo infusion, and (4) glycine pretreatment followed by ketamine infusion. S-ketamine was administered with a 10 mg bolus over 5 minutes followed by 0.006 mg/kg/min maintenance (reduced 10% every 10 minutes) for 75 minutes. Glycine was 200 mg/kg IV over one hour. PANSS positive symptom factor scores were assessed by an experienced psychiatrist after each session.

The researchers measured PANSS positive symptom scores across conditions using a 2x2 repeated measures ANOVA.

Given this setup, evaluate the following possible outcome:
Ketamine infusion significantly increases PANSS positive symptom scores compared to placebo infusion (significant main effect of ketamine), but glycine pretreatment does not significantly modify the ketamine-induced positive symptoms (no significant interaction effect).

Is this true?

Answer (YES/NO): YES